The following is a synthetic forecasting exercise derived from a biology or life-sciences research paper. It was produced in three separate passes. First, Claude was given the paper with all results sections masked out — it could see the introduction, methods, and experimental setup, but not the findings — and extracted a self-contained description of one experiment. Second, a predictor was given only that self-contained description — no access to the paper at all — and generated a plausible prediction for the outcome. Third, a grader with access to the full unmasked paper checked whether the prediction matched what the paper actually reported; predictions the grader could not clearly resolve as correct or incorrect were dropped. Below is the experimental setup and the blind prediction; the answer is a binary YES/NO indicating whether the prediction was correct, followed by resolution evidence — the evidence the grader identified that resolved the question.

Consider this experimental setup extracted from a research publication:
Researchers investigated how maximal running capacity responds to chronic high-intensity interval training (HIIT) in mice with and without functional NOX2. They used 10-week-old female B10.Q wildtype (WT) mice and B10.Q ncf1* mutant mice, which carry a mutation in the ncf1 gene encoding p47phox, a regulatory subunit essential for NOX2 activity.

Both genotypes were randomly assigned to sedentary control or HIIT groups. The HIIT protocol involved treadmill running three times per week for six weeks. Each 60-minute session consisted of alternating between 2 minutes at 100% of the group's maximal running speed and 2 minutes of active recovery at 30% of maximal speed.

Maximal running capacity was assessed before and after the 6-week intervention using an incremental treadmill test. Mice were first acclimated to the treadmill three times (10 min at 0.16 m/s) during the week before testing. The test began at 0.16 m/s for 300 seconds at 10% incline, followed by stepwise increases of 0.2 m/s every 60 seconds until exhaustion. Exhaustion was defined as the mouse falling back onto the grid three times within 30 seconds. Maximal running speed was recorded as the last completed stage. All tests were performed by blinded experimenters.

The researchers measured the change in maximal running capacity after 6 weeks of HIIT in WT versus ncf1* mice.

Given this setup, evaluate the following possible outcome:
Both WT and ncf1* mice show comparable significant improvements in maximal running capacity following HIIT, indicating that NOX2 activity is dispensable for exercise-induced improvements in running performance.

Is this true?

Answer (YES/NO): NO